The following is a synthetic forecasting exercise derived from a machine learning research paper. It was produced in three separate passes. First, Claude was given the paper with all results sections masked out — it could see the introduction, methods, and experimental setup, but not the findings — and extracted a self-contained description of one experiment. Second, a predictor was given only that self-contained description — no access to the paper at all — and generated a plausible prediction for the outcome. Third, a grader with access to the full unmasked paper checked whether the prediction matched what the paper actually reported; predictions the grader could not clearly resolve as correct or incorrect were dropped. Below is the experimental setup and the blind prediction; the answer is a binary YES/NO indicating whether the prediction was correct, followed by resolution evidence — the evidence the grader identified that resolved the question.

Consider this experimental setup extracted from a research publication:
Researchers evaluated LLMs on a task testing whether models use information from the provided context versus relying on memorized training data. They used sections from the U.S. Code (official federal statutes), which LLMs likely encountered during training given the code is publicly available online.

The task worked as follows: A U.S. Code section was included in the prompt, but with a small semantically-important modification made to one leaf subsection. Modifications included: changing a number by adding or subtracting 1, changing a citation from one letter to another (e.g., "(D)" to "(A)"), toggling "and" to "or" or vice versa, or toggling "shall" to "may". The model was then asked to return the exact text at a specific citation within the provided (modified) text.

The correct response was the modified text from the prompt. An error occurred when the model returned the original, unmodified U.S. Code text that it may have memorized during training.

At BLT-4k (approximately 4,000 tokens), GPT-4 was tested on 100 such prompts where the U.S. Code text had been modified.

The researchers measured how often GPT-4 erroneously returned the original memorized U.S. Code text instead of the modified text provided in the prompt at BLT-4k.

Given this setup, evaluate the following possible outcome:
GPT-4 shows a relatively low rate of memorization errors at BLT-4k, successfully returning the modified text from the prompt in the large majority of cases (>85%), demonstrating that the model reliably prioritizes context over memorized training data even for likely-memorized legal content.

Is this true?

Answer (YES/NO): YES